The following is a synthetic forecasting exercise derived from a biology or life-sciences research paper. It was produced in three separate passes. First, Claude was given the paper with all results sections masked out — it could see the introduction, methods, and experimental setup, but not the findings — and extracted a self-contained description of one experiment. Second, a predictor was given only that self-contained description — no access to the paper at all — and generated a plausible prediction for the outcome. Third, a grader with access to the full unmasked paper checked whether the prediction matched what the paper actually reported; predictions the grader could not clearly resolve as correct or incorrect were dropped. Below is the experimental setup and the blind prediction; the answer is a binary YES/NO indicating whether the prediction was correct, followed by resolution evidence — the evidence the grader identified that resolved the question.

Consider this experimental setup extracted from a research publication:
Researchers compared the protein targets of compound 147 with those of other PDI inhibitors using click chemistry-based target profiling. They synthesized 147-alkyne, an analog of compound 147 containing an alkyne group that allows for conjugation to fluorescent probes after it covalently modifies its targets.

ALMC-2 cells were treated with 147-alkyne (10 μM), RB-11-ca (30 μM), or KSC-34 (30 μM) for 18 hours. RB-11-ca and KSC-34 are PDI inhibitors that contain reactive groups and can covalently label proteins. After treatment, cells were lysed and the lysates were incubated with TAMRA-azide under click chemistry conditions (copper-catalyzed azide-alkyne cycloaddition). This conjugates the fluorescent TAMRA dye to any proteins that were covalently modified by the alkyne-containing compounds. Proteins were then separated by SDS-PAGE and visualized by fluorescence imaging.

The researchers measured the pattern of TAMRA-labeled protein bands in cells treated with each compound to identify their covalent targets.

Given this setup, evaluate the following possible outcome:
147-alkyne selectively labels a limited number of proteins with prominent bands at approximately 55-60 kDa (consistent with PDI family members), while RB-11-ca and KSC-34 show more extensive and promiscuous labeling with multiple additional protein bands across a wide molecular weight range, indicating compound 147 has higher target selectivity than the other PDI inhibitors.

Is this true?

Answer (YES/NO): YES